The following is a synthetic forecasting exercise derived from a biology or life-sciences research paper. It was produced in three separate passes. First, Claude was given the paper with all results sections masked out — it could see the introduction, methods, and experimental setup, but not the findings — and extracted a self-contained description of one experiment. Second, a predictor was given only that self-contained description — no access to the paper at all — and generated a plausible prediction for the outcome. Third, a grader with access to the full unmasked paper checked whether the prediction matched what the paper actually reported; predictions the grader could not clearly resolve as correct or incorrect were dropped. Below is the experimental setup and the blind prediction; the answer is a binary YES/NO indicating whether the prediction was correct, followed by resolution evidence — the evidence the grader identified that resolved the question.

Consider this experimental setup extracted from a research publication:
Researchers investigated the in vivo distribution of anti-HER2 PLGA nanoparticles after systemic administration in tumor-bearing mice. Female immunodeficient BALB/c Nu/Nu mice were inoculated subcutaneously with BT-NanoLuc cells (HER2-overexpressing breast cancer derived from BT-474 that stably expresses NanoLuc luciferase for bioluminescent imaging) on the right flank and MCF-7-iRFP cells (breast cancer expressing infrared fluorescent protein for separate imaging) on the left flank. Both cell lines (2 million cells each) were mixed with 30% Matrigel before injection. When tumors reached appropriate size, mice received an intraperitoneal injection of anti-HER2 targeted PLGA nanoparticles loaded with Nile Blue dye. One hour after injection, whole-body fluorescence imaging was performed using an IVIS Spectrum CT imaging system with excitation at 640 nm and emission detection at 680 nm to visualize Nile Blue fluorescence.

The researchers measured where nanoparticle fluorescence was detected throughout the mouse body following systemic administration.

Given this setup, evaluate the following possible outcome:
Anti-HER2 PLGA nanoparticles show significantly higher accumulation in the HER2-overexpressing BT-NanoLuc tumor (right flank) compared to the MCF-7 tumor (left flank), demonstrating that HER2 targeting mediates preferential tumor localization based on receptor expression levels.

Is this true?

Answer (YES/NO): YES